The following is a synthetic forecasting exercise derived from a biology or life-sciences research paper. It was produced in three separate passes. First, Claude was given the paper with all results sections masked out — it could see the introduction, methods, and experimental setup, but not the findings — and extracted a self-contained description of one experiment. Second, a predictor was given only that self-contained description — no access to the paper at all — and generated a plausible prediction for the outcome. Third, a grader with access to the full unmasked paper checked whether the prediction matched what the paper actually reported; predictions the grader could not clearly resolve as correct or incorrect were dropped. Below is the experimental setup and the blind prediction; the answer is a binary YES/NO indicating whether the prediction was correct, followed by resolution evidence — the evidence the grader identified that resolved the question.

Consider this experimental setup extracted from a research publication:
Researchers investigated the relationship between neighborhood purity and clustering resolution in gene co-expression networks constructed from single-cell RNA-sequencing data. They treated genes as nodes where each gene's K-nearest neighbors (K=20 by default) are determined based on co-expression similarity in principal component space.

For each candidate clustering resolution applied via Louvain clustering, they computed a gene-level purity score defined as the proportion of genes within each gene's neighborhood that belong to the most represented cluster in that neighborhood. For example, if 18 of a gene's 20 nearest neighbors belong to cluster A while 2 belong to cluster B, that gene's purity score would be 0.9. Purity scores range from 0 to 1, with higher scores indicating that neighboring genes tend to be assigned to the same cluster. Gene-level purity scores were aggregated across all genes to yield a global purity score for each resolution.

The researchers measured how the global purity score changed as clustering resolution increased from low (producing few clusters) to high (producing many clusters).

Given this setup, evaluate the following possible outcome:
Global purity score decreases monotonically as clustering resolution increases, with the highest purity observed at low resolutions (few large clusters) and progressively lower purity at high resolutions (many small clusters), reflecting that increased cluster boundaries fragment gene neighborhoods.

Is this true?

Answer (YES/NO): YES